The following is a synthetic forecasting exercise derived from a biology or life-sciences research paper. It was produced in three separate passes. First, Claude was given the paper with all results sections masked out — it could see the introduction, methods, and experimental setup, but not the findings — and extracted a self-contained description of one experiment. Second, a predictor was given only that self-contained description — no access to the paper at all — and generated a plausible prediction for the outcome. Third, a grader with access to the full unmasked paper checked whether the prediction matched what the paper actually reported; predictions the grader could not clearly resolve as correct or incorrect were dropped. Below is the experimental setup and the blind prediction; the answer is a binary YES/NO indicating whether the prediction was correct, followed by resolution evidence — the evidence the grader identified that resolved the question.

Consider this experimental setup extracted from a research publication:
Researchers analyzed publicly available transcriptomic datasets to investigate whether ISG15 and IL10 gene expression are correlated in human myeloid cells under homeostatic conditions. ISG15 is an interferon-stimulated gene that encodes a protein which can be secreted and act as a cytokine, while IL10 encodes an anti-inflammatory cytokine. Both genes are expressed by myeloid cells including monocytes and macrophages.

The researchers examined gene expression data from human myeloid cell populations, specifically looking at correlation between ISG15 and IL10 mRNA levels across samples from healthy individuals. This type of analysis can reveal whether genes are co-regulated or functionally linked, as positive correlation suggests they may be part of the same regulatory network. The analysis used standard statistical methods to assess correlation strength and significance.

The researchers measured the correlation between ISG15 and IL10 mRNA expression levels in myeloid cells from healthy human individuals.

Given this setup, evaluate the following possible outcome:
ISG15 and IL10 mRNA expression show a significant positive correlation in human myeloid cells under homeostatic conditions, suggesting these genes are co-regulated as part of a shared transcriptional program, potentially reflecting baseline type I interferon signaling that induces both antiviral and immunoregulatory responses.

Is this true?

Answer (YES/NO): YES